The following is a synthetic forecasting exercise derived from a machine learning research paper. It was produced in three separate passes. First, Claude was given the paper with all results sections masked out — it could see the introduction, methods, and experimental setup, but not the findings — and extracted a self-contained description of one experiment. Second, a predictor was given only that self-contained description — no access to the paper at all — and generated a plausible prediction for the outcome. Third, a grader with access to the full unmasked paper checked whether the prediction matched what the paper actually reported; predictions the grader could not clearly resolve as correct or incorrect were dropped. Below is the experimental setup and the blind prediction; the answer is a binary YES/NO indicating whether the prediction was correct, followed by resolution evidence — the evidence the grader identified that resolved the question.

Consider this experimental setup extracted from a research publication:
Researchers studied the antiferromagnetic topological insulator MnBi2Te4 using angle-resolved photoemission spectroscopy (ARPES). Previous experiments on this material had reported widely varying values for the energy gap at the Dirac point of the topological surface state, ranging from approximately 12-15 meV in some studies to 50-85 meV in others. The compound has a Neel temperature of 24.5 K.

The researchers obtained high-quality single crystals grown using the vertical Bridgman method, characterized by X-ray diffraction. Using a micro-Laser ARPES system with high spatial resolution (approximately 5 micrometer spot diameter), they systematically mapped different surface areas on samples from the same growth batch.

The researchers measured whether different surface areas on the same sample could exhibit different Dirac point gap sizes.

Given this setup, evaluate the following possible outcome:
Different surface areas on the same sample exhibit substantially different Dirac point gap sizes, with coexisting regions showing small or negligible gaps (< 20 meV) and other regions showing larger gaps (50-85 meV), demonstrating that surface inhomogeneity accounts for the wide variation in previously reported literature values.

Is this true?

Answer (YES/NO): YES